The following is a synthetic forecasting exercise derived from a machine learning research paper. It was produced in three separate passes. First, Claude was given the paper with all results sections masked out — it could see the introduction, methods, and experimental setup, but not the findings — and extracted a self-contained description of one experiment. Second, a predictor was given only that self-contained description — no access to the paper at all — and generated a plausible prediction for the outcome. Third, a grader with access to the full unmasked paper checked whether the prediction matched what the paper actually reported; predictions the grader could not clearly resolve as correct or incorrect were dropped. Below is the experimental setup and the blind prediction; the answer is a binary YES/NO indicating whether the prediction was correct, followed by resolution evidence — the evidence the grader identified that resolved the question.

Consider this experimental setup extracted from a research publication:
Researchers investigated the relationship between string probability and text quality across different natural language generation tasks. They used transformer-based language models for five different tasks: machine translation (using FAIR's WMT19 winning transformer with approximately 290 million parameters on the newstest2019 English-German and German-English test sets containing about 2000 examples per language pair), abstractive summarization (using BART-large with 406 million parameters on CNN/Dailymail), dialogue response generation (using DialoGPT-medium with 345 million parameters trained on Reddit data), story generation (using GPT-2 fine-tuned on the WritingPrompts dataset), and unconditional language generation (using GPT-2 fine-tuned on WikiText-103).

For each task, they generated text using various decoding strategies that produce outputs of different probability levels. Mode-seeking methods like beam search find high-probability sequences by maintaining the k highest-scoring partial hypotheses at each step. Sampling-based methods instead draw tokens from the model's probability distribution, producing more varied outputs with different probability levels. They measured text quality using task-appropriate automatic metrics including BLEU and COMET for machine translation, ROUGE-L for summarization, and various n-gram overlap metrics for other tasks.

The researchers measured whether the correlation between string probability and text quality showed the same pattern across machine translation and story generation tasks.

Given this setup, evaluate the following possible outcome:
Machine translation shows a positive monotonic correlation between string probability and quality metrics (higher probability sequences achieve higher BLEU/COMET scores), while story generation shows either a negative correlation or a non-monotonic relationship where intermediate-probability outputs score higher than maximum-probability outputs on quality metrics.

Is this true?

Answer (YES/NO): YES